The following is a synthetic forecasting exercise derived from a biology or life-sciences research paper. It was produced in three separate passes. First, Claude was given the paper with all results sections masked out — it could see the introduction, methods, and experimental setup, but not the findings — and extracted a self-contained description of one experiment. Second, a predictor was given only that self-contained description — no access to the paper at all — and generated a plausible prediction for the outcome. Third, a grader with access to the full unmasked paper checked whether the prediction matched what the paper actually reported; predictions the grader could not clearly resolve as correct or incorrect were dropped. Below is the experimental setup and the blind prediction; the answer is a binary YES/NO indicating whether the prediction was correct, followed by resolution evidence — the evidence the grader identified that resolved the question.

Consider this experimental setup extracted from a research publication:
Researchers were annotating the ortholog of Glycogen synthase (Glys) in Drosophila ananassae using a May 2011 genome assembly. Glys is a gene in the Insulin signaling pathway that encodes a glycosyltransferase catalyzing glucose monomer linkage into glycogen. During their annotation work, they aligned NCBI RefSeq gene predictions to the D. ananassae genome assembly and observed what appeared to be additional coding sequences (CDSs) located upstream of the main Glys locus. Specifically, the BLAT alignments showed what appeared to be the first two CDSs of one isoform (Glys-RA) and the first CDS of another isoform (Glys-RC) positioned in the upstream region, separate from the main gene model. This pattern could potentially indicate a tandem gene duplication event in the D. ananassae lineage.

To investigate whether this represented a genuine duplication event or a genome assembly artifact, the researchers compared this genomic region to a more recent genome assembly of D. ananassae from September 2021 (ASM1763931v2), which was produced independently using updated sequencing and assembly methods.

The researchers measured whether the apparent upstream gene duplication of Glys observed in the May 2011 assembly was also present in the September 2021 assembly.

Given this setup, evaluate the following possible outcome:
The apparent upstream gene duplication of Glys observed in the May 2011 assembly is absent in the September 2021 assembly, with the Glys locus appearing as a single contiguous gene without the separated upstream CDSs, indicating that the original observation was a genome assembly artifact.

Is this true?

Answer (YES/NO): YES